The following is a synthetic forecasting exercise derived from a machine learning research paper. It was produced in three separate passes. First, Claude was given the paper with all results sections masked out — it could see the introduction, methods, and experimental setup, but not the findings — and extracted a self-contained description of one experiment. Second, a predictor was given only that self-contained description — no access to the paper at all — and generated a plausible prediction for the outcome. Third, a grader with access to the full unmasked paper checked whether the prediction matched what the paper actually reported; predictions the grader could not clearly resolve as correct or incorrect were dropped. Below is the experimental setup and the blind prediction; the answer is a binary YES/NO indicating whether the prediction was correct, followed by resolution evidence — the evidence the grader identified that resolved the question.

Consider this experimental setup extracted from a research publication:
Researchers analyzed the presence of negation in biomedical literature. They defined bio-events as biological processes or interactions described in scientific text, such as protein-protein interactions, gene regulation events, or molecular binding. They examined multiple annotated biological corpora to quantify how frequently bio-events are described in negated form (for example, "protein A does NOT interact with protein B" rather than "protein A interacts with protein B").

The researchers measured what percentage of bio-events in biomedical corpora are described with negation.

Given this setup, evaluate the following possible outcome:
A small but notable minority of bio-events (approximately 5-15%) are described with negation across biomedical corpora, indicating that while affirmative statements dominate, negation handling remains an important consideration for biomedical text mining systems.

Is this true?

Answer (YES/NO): YES